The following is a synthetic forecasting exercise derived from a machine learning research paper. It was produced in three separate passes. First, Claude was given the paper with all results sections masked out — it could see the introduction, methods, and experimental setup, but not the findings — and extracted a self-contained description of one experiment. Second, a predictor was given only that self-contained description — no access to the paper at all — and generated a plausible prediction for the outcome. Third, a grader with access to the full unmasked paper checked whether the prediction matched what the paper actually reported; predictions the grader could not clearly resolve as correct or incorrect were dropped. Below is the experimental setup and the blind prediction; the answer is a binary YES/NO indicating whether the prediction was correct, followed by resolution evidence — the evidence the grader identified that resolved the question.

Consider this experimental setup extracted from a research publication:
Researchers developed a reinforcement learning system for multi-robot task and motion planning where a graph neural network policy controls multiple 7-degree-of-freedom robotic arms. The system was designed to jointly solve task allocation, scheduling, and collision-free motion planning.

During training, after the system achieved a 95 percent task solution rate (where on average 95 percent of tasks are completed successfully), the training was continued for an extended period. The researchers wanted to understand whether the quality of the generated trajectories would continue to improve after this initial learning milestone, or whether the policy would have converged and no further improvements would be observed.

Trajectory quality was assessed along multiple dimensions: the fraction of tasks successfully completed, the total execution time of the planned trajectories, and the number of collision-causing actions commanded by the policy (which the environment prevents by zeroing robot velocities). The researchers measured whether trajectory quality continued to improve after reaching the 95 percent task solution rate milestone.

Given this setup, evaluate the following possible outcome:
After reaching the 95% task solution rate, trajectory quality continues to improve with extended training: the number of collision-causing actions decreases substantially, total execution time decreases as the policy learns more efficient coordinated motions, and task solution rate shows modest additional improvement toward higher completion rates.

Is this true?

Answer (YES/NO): YES